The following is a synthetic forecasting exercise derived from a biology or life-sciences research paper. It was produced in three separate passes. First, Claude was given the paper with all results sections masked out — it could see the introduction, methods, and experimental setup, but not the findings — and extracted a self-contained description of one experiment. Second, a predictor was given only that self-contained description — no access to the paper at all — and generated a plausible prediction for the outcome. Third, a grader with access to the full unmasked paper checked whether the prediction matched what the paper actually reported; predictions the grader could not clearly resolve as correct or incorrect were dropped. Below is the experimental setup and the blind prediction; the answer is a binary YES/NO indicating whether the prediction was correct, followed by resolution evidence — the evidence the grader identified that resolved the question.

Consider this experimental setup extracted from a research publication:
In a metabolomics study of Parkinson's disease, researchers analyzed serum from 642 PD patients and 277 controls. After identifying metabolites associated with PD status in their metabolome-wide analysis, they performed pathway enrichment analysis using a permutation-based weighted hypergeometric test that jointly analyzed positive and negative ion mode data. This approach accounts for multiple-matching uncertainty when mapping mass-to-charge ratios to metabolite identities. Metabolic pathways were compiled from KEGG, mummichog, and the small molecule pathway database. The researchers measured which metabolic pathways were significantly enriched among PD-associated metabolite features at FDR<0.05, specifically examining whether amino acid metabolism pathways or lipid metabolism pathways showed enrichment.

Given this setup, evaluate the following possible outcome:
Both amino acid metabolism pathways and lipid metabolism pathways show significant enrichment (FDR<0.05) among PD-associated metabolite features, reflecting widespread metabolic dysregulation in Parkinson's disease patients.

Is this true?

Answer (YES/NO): YES